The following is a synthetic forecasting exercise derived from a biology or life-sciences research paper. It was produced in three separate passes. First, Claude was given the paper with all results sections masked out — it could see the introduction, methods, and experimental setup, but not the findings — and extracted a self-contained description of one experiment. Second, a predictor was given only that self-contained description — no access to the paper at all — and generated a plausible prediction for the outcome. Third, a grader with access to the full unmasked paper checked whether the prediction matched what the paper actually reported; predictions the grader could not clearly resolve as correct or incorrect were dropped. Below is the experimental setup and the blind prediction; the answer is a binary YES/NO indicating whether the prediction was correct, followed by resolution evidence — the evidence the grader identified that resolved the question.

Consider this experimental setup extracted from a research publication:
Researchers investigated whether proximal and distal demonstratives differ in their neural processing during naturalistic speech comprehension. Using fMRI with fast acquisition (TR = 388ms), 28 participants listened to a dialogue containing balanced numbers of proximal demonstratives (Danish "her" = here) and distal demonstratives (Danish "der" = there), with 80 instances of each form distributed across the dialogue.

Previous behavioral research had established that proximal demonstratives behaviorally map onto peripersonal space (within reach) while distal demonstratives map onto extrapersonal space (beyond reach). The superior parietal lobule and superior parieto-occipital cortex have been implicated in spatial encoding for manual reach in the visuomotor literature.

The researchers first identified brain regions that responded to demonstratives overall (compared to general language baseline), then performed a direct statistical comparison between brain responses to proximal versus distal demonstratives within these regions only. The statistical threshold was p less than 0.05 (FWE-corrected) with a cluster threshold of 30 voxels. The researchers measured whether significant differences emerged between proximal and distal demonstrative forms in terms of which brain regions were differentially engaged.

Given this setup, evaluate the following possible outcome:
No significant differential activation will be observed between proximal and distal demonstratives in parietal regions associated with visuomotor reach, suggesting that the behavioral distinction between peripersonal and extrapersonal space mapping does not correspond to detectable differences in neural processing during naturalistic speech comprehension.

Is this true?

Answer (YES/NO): YES